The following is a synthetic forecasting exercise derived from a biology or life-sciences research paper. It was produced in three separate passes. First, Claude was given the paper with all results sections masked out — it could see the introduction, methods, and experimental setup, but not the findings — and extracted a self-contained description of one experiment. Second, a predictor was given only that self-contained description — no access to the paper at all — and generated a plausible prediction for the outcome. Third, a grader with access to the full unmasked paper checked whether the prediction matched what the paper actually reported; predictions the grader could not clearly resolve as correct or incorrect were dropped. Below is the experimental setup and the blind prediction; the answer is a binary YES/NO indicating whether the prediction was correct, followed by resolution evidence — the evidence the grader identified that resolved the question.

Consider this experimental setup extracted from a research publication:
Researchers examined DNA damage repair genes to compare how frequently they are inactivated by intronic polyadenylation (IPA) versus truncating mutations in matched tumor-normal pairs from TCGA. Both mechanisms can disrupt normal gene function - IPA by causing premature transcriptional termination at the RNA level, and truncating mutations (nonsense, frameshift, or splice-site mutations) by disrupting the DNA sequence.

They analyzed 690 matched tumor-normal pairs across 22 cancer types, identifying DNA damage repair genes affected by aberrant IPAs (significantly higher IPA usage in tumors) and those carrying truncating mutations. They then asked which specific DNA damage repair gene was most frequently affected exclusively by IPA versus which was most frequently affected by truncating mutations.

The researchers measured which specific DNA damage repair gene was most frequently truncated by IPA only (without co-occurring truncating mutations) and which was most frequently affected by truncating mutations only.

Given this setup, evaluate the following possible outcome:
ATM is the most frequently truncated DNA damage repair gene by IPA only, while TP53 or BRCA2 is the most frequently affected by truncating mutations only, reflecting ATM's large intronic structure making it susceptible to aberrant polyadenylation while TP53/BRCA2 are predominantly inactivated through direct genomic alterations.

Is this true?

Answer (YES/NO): NO